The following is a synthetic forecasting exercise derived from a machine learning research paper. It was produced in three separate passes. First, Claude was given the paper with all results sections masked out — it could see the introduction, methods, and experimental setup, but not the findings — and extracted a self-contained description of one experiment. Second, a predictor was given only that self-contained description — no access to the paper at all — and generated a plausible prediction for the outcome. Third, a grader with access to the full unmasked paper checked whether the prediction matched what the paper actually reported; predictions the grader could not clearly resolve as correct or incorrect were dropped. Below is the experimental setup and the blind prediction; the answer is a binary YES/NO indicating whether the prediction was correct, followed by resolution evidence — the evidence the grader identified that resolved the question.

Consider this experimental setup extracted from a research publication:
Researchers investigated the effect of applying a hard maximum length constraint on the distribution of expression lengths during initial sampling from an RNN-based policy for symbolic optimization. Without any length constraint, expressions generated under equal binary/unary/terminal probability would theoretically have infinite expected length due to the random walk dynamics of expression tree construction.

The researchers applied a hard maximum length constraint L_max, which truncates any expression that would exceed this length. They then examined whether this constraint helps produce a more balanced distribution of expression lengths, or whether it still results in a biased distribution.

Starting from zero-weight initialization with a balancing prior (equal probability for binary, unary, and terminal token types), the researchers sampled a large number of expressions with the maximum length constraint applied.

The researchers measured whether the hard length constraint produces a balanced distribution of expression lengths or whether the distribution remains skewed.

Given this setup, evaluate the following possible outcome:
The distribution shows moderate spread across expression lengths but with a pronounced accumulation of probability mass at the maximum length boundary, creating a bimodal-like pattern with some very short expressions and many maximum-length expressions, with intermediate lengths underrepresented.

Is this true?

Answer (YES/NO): NO